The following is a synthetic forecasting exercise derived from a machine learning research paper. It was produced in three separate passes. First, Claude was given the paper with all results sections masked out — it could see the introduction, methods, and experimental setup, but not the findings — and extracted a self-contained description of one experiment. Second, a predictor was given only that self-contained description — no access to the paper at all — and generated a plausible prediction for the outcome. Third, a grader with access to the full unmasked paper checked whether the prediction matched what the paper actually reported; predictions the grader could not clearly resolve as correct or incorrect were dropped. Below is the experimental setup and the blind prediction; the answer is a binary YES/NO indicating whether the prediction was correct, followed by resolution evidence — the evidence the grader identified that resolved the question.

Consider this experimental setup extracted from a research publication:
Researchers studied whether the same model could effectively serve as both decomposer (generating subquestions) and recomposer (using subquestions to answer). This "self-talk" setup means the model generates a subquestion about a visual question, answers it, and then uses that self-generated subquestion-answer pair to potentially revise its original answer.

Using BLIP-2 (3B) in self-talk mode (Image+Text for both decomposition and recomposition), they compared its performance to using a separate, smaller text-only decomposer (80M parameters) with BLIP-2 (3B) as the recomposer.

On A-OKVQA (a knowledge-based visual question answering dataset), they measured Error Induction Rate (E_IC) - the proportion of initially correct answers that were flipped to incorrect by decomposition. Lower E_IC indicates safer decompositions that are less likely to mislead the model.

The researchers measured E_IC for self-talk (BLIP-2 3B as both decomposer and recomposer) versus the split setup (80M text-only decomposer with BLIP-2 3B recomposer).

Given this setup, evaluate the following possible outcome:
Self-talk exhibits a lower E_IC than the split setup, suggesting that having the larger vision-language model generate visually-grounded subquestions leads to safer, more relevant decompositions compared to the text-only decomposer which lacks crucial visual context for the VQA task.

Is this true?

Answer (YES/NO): YES